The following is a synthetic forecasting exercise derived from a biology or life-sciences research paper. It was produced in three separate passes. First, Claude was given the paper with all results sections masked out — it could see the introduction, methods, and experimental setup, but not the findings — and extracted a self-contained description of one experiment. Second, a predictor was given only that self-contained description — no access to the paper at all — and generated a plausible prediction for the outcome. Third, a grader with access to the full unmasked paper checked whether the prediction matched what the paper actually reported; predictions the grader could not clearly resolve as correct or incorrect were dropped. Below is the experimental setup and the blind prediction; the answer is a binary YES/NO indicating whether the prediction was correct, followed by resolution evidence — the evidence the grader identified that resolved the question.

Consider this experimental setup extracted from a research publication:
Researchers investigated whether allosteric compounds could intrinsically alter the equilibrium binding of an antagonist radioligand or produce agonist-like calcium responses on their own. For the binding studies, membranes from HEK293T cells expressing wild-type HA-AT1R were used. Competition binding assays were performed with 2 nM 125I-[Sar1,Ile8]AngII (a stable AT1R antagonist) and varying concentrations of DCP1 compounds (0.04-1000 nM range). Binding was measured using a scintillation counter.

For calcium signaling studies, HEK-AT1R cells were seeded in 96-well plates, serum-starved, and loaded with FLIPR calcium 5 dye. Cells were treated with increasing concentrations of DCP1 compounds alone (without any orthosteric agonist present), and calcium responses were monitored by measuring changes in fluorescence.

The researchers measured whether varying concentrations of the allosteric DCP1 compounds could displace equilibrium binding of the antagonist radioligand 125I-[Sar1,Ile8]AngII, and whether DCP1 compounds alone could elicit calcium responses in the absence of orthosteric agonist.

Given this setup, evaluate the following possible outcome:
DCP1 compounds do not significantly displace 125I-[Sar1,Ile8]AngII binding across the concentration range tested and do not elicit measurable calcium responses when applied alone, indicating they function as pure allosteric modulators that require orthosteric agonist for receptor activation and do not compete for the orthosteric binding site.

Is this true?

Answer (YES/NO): YES